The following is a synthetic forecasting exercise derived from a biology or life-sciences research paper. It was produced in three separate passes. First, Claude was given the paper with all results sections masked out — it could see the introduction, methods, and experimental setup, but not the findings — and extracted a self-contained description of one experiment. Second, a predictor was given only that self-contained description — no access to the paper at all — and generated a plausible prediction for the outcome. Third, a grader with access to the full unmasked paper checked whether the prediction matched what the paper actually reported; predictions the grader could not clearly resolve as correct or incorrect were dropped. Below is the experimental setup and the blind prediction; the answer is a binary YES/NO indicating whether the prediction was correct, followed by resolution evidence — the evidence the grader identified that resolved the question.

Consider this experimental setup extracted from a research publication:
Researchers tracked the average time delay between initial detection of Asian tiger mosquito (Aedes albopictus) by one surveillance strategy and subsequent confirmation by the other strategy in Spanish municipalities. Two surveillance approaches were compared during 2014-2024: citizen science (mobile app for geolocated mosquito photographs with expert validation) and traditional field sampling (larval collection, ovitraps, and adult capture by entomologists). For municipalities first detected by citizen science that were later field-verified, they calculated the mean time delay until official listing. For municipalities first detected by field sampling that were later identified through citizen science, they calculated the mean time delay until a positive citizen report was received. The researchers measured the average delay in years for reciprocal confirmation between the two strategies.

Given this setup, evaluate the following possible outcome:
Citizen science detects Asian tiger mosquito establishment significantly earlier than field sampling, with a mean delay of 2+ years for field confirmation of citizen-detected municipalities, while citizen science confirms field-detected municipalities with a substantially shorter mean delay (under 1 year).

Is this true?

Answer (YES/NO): NO